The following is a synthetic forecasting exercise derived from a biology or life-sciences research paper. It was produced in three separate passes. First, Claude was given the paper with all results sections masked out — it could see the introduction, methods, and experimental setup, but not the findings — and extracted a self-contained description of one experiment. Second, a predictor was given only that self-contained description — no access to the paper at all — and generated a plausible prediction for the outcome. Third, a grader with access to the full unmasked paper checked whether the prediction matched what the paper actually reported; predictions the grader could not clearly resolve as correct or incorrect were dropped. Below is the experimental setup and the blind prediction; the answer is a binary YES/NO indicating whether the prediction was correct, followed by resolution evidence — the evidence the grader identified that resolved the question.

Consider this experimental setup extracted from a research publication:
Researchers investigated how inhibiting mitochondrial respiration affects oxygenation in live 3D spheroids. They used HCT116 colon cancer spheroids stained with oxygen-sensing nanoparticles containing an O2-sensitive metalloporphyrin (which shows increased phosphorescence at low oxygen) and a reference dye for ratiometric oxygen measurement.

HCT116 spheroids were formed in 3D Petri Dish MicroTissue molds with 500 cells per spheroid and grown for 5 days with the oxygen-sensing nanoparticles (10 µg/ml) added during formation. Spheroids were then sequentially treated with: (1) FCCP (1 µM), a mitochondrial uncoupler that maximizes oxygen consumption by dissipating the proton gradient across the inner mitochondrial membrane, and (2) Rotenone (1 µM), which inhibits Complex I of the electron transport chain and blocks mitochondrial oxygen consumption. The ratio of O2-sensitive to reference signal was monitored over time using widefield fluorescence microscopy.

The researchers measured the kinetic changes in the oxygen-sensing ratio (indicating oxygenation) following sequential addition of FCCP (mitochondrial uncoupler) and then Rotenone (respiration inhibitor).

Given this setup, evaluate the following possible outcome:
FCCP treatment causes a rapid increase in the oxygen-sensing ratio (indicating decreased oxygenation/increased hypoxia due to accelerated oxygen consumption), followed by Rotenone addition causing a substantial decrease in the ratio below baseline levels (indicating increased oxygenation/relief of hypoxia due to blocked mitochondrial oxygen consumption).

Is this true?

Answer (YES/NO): NO